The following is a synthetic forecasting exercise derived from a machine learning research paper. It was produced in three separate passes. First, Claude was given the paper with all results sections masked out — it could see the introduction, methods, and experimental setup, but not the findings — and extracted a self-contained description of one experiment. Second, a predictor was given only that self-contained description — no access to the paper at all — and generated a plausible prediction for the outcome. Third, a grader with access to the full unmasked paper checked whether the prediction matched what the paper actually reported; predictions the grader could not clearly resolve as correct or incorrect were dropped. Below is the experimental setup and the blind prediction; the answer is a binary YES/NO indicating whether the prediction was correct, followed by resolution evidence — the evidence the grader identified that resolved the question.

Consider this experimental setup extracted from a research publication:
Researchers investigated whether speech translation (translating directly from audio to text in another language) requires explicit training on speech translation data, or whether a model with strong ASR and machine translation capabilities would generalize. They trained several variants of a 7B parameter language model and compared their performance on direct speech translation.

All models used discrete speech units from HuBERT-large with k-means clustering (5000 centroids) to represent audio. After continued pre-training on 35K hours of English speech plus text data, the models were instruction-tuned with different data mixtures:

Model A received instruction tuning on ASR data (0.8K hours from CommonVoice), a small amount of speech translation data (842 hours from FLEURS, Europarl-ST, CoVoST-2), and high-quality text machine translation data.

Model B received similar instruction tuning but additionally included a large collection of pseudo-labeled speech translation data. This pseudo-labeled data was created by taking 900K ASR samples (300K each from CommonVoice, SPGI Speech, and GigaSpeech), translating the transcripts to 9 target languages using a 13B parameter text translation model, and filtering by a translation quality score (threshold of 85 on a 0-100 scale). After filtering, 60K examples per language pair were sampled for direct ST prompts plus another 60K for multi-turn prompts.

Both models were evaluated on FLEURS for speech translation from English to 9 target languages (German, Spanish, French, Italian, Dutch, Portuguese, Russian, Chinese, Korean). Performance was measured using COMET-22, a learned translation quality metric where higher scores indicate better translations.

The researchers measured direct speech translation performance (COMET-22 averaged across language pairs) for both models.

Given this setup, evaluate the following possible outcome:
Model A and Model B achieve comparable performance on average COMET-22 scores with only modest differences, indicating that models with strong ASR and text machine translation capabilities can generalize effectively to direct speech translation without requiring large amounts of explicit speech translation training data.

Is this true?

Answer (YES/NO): NO